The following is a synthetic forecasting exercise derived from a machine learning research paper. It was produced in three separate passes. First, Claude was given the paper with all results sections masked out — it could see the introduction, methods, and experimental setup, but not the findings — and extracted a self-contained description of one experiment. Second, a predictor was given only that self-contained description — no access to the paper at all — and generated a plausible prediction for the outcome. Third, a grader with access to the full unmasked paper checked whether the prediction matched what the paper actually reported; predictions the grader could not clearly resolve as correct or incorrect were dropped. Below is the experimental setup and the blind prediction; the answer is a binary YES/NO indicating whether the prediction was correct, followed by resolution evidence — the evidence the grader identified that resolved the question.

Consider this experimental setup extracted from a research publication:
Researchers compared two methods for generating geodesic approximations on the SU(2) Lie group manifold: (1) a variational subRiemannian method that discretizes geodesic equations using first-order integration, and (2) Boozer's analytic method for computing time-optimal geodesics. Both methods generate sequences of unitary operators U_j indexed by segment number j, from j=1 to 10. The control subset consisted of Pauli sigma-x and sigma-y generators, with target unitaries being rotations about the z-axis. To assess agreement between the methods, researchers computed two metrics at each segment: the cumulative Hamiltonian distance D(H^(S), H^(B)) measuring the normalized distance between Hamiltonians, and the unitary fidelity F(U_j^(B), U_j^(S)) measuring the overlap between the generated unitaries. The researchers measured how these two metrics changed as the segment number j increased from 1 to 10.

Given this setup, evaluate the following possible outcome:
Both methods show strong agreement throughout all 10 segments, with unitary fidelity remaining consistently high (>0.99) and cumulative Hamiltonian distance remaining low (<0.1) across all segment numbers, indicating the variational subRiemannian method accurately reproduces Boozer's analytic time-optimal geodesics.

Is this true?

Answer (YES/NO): NO